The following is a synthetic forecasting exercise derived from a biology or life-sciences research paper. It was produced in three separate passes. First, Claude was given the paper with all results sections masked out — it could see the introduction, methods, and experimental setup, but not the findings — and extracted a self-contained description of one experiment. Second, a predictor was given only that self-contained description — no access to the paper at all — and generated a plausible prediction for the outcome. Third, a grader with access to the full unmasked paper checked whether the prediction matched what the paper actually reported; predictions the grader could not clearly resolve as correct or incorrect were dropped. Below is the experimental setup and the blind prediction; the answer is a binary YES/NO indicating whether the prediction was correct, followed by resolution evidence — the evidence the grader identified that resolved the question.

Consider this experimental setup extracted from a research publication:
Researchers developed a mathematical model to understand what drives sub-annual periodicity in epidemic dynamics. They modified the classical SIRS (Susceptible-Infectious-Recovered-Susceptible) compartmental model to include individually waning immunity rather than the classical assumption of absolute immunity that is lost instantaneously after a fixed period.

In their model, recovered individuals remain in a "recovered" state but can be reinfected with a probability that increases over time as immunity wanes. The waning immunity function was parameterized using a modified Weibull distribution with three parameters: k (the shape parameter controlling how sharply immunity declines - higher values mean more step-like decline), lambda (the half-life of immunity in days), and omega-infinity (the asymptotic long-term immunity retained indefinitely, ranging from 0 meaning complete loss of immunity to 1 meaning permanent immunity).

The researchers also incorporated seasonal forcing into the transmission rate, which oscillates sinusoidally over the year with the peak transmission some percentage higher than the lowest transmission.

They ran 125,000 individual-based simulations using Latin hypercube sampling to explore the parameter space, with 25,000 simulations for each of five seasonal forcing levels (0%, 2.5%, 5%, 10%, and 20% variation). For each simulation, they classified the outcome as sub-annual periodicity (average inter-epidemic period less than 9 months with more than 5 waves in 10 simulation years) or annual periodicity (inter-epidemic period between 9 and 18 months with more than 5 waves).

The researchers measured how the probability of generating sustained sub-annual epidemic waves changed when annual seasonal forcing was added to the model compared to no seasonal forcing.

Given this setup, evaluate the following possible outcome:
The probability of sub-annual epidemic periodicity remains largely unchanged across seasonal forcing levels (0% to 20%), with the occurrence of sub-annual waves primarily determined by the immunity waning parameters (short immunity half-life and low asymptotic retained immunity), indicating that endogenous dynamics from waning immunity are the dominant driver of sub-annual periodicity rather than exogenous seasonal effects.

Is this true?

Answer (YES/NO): YES